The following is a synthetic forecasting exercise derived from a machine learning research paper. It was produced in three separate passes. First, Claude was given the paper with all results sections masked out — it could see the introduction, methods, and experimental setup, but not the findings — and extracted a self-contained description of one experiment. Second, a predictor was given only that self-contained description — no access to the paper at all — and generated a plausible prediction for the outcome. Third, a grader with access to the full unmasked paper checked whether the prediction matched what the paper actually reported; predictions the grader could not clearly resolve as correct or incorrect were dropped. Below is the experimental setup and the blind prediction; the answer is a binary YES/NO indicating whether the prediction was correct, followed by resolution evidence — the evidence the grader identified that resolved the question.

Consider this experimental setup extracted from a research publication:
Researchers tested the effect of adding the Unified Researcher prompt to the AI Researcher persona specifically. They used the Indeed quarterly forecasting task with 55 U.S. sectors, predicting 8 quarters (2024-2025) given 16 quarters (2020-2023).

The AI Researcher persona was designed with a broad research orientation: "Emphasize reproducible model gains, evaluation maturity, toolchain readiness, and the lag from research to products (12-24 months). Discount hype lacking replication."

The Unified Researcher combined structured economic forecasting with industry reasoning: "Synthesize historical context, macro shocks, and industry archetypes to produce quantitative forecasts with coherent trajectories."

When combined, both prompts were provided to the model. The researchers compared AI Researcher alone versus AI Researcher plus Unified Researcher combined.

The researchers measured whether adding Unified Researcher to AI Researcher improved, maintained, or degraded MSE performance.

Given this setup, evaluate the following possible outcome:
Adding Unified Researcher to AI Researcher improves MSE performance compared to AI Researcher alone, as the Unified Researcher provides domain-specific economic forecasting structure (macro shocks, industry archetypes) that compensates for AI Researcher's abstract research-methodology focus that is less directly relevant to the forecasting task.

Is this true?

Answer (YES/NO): NO